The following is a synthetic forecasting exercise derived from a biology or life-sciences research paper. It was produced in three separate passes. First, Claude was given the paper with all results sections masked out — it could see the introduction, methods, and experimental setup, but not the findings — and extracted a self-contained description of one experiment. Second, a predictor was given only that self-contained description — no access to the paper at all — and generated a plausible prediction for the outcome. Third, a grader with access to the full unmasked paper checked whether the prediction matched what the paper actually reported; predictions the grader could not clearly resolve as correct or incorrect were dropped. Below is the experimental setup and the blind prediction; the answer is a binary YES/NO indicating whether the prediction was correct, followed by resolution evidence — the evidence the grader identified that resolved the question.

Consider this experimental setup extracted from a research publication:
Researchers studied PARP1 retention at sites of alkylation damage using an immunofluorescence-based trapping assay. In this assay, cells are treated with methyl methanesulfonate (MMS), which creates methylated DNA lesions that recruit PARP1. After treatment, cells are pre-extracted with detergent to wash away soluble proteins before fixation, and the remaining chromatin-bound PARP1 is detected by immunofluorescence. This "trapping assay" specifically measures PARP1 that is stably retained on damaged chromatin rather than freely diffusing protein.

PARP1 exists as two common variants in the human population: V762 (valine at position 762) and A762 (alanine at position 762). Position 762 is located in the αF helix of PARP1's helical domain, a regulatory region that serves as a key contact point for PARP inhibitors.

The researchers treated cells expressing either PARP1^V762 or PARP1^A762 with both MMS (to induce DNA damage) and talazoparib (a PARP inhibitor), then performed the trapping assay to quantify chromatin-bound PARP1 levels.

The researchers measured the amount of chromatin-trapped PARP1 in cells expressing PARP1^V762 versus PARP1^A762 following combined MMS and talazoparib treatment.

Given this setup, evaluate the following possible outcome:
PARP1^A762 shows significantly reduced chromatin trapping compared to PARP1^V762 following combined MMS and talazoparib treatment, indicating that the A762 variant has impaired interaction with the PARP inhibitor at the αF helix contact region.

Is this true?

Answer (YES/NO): YES